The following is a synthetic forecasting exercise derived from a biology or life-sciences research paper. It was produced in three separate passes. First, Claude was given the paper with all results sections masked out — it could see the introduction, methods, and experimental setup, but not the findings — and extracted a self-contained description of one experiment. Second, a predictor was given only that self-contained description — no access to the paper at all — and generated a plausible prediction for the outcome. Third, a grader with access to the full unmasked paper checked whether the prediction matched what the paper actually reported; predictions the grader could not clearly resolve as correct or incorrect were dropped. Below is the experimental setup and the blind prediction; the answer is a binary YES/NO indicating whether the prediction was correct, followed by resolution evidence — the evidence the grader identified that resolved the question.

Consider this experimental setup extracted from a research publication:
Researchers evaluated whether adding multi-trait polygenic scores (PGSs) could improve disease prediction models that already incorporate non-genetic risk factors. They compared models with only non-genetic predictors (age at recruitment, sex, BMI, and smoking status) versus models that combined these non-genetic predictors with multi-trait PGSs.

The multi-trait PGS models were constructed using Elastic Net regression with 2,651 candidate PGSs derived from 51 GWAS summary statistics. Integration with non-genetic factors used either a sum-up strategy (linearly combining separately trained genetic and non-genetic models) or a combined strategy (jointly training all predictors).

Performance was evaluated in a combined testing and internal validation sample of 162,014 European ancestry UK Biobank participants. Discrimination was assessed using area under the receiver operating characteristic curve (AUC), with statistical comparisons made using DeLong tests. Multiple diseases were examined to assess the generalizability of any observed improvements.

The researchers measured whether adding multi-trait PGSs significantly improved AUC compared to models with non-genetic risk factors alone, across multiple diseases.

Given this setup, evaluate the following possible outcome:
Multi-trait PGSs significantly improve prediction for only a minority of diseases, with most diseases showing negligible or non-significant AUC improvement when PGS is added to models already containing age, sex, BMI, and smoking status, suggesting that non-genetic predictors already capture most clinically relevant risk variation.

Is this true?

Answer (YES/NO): NO